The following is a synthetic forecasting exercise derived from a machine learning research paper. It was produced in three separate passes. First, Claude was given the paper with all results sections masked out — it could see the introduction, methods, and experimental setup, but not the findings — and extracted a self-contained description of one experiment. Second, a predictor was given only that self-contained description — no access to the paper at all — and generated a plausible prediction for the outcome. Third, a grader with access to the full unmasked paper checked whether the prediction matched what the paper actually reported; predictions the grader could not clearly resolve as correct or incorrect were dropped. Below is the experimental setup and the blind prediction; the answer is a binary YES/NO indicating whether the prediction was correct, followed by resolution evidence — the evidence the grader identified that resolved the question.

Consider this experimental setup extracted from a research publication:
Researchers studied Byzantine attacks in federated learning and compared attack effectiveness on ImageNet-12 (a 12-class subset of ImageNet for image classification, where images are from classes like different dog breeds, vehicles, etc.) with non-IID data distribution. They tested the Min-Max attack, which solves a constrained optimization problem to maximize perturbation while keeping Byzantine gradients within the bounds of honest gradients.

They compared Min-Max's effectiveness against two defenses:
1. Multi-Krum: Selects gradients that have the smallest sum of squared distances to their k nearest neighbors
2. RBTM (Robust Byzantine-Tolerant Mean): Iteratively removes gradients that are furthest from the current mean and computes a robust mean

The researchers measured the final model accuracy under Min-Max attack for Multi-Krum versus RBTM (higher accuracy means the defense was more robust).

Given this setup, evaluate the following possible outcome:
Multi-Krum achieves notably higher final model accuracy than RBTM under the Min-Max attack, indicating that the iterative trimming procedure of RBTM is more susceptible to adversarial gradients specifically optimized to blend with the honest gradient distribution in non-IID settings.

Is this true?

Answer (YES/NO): YES